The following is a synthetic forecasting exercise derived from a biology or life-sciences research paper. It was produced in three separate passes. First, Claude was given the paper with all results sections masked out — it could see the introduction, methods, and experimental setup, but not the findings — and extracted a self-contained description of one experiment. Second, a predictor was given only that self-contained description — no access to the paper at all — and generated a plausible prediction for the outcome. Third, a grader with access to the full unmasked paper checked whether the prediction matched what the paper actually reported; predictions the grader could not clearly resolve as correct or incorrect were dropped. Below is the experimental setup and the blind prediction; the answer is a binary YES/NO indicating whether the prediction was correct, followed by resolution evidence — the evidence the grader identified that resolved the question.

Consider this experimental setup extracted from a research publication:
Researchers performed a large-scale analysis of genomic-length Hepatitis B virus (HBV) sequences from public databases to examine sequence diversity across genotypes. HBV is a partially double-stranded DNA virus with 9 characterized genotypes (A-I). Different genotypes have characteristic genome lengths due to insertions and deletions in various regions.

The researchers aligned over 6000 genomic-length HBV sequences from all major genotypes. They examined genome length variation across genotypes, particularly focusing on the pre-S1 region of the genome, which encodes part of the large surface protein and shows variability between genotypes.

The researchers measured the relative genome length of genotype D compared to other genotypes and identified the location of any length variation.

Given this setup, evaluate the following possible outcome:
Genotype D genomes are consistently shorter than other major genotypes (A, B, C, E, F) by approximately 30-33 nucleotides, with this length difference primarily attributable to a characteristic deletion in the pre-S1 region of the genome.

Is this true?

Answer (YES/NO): YES